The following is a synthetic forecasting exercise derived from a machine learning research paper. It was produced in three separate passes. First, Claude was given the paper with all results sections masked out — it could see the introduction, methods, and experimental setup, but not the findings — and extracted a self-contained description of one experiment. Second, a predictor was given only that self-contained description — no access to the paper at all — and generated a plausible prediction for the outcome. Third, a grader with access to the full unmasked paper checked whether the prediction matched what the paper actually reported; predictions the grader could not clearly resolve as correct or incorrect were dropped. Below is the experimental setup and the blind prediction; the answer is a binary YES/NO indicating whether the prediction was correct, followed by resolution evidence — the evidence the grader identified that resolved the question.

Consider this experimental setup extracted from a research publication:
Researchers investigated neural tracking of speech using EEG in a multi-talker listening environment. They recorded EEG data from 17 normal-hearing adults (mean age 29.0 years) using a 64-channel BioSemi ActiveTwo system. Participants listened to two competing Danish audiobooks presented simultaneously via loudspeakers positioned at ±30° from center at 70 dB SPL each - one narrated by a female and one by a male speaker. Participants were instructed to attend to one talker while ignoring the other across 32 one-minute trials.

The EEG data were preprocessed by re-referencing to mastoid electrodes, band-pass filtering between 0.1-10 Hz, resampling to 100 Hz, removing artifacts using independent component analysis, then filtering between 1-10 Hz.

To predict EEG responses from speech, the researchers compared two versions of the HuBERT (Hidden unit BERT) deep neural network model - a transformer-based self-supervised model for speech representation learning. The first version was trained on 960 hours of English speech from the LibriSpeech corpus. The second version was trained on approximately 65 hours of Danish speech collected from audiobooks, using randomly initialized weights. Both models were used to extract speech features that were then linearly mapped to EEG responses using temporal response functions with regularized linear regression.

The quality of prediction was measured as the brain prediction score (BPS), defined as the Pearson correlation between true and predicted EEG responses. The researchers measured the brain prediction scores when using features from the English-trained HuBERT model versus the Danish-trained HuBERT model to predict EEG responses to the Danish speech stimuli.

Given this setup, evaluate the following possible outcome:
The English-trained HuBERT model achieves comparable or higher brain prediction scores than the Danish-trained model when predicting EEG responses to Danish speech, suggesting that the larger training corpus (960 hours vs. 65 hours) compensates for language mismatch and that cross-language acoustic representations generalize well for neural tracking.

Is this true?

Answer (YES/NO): YES